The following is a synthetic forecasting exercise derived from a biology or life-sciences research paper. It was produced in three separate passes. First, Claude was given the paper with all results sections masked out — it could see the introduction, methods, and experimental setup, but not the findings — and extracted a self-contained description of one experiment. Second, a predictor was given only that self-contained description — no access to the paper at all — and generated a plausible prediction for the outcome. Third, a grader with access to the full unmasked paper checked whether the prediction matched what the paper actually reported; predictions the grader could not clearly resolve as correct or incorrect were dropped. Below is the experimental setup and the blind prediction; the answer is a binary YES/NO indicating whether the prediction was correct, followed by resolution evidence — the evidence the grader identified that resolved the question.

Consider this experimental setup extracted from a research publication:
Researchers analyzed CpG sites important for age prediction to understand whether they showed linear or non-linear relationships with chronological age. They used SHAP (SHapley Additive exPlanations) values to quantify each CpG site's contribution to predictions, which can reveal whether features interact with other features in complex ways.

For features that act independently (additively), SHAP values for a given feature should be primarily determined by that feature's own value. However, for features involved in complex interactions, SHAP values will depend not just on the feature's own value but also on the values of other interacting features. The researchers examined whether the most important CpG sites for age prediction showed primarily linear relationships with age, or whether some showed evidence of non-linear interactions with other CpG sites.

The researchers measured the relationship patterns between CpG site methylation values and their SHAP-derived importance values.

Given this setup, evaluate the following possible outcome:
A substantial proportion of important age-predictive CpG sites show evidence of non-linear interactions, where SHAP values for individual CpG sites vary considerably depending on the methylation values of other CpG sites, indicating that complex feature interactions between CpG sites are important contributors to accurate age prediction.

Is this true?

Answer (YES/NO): NO